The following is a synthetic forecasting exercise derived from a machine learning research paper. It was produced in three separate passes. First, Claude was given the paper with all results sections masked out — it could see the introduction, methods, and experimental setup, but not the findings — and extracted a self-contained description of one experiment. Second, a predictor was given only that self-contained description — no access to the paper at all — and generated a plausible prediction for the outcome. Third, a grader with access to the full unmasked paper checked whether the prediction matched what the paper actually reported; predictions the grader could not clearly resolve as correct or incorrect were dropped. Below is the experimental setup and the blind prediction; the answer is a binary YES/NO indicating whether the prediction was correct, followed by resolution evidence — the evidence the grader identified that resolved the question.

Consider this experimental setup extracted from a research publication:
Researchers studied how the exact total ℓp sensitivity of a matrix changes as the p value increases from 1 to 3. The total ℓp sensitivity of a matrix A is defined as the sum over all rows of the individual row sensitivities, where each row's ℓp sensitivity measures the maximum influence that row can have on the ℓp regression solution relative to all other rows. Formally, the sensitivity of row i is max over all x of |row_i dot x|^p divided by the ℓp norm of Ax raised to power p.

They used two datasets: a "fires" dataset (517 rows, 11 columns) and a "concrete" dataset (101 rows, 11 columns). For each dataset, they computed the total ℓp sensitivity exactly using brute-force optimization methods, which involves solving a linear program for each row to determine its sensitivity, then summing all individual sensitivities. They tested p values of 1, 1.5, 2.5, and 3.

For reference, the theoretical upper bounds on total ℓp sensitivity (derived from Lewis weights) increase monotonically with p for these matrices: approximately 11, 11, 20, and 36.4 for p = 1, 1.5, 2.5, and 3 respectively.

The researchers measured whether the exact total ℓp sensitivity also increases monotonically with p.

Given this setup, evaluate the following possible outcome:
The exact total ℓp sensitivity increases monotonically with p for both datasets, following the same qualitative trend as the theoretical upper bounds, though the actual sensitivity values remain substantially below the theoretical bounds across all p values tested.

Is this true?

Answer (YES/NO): NO